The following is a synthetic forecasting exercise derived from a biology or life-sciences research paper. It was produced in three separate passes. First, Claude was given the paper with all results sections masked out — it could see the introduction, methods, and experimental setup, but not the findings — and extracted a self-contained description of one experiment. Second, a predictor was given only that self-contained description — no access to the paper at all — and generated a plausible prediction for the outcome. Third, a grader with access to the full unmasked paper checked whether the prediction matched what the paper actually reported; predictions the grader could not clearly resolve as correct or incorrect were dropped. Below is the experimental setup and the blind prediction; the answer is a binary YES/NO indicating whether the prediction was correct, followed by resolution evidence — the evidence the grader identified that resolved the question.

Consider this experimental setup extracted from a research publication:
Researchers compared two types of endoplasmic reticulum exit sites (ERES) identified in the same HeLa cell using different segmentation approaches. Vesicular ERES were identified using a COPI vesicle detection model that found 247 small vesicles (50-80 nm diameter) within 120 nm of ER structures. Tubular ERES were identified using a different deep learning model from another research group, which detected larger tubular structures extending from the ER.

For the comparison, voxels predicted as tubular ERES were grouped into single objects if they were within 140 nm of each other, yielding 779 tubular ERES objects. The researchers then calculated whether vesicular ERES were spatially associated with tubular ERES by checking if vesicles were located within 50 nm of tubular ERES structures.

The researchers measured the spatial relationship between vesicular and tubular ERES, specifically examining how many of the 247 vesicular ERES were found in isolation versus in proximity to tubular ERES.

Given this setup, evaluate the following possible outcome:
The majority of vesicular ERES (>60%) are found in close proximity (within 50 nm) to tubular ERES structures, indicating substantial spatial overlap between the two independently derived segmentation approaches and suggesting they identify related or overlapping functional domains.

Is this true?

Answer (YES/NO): NO